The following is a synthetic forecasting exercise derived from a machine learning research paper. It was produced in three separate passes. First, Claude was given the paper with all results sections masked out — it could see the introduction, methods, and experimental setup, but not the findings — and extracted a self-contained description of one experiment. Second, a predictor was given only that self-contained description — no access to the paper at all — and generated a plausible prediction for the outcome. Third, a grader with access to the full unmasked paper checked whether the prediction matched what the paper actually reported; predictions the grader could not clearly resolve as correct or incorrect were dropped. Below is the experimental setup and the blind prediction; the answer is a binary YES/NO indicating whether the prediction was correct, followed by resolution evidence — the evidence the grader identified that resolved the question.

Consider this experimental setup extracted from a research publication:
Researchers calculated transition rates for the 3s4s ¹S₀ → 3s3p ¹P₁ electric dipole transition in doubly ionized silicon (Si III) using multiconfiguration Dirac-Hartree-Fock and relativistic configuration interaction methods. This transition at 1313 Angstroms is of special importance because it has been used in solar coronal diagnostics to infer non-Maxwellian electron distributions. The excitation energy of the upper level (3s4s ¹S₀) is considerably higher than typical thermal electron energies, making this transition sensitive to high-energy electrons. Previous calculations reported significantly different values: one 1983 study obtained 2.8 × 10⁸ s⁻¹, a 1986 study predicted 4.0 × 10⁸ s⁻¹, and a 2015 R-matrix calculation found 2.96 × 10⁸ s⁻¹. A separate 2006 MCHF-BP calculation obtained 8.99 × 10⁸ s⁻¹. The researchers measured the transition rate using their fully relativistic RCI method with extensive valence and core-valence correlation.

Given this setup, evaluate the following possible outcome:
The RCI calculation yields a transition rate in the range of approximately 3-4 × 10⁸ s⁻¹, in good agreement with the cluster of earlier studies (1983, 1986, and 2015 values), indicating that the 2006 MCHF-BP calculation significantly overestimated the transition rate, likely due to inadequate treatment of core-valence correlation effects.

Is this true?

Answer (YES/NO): NO